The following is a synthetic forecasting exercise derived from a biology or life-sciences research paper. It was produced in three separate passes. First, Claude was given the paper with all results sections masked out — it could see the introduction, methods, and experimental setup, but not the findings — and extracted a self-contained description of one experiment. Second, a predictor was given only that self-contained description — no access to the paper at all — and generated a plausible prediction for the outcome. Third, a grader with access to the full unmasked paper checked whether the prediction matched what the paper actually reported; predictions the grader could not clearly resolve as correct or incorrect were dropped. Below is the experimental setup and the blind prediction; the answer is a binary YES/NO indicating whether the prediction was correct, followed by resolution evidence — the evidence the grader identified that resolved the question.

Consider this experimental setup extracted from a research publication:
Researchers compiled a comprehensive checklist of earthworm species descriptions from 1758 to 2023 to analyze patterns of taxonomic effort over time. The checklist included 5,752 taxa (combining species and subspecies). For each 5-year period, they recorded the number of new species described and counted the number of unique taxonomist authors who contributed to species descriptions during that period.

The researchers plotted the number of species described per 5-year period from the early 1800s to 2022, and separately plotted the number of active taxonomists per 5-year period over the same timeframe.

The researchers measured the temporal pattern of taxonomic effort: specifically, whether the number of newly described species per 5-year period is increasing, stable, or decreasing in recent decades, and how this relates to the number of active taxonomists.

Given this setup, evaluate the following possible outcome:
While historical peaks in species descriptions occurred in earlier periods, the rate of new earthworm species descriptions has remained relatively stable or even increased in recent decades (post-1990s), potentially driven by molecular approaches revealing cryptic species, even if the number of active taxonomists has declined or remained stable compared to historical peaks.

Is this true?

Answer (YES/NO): NO